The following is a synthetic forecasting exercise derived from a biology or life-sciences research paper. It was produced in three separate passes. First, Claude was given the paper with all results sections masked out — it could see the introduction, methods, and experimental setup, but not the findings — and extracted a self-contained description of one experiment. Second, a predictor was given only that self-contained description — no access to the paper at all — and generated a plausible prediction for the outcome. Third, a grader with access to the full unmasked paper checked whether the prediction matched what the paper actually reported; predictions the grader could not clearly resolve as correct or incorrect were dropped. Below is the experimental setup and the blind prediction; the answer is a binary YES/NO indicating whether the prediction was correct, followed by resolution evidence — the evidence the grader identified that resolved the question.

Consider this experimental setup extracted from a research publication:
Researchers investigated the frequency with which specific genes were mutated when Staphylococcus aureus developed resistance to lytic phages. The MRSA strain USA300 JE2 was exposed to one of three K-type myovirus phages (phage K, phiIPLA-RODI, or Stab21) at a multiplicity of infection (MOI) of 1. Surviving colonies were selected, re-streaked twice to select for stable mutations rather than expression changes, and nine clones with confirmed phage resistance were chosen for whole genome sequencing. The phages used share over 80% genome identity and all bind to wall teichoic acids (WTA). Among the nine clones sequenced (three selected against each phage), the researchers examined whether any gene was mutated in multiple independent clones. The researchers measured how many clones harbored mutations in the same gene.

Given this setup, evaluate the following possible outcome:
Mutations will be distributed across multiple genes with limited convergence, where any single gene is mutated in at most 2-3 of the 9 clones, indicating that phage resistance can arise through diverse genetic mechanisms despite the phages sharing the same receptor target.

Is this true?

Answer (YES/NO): YES